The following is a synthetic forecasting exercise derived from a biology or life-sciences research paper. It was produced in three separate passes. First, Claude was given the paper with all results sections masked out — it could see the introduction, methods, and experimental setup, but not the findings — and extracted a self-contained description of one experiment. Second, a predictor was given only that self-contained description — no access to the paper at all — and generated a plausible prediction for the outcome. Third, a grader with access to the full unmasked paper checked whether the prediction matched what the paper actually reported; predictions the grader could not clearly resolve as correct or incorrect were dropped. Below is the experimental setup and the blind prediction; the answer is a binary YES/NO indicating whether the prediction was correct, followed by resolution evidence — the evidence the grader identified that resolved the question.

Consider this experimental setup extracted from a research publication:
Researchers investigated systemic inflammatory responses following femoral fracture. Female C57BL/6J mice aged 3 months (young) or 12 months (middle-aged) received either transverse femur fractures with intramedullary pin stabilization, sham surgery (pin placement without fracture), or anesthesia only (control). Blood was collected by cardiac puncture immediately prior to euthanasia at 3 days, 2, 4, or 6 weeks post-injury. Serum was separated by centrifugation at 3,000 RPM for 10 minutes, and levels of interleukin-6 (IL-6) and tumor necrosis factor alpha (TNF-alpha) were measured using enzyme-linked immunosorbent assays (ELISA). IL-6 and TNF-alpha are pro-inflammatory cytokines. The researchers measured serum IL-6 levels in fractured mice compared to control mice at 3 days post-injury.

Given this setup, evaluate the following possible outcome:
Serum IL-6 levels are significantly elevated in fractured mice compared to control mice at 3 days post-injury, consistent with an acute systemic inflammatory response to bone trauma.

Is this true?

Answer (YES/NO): YES